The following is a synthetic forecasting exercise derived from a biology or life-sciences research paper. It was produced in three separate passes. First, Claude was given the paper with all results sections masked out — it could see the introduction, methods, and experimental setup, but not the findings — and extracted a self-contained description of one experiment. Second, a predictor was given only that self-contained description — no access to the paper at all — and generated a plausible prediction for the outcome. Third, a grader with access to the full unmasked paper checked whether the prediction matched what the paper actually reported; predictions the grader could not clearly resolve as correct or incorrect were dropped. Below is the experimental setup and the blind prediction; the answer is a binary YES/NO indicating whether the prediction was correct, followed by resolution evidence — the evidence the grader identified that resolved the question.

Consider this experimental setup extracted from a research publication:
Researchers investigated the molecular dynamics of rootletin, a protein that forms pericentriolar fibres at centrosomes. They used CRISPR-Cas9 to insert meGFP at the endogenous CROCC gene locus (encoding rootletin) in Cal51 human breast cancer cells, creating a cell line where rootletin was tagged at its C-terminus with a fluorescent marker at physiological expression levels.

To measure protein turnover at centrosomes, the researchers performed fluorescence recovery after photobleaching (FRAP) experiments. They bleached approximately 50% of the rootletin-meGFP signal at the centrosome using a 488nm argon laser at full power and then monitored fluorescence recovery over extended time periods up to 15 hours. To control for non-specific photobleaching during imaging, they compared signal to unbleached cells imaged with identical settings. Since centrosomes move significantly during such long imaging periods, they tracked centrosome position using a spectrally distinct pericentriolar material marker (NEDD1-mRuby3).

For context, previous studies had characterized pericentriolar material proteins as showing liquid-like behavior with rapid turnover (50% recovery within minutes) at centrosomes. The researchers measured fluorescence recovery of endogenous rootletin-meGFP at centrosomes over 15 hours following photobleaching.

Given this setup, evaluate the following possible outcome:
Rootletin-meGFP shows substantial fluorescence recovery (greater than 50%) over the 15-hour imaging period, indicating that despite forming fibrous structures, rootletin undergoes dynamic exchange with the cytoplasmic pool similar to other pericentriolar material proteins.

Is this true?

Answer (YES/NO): NO